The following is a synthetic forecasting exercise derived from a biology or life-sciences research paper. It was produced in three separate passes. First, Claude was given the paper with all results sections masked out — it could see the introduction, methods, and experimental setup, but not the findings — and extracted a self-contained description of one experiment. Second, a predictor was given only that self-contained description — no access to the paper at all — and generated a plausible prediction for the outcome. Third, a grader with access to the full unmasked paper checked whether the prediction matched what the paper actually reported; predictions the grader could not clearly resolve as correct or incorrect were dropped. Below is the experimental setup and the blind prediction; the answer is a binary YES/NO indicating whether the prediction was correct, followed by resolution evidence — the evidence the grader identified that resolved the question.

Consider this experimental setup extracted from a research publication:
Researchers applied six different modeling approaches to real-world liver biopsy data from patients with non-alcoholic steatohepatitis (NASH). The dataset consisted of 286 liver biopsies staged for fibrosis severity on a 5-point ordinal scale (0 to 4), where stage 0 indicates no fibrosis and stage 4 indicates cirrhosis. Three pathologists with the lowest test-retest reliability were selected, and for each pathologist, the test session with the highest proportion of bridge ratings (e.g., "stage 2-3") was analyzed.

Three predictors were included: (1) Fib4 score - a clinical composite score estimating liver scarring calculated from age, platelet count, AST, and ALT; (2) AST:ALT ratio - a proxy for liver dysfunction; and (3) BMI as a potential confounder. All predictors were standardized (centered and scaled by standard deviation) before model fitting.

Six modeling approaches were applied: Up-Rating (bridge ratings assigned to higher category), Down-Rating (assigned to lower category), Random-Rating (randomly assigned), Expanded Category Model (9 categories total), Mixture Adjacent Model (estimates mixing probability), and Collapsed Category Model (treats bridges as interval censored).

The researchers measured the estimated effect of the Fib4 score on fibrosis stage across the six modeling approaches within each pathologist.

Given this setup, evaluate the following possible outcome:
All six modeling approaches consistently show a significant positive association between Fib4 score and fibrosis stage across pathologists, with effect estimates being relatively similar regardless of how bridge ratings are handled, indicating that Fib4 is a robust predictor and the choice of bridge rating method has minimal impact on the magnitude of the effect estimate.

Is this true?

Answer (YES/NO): NO